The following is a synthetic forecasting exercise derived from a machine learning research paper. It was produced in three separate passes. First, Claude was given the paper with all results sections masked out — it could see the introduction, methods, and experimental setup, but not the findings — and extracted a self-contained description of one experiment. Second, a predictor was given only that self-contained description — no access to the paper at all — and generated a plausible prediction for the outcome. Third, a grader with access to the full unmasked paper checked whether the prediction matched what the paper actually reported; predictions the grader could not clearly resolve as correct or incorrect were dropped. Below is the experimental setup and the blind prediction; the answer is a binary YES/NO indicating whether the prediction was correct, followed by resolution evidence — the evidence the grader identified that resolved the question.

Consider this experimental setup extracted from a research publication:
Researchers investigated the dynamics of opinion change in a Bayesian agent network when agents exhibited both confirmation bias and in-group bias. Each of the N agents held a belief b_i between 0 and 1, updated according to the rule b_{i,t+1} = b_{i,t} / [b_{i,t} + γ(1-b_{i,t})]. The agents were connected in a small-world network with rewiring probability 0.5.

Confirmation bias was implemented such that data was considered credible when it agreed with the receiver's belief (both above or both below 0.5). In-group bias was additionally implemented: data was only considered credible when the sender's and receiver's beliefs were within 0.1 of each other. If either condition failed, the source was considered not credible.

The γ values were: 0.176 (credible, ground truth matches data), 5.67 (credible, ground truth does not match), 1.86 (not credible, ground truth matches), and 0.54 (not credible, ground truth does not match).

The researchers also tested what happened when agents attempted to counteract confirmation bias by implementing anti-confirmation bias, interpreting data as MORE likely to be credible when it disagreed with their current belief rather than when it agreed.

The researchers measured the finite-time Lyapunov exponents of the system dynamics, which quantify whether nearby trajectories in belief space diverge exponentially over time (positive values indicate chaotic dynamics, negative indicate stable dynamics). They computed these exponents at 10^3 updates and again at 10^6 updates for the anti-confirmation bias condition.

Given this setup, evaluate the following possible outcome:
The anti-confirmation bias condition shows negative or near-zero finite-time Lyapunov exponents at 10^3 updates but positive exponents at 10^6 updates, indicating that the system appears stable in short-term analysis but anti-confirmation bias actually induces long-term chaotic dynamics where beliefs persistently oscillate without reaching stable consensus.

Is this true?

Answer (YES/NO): NO